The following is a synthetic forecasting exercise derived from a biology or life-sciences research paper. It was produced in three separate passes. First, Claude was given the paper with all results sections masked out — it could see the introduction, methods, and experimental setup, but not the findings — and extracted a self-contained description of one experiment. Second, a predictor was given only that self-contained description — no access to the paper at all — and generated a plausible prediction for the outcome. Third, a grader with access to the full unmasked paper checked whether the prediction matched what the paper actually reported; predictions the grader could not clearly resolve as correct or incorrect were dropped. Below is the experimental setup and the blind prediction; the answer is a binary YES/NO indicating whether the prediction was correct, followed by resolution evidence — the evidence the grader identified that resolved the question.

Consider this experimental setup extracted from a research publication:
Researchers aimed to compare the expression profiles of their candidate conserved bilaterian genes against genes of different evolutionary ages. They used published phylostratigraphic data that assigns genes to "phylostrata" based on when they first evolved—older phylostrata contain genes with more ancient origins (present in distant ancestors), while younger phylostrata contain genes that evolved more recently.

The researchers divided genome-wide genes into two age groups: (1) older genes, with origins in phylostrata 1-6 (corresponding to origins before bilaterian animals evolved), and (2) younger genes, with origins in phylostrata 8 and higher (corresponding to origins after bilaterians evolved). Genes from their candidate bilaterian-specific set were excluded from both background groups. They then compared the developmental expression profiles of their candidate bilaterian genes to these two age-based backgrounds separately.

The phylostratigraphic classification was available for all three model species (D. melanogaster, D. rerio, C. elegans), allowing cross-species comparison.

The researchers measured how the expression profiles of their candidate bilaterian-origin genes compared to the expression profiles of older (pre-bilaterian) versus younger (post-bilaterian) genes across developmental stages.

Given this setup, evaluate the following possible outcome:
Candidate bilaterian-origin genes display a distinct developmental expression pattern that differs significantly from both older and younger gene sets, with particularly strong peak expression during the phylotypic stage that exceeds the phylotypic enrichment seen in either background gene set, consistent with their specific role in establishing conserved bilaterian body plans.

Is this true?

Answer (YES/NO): NO